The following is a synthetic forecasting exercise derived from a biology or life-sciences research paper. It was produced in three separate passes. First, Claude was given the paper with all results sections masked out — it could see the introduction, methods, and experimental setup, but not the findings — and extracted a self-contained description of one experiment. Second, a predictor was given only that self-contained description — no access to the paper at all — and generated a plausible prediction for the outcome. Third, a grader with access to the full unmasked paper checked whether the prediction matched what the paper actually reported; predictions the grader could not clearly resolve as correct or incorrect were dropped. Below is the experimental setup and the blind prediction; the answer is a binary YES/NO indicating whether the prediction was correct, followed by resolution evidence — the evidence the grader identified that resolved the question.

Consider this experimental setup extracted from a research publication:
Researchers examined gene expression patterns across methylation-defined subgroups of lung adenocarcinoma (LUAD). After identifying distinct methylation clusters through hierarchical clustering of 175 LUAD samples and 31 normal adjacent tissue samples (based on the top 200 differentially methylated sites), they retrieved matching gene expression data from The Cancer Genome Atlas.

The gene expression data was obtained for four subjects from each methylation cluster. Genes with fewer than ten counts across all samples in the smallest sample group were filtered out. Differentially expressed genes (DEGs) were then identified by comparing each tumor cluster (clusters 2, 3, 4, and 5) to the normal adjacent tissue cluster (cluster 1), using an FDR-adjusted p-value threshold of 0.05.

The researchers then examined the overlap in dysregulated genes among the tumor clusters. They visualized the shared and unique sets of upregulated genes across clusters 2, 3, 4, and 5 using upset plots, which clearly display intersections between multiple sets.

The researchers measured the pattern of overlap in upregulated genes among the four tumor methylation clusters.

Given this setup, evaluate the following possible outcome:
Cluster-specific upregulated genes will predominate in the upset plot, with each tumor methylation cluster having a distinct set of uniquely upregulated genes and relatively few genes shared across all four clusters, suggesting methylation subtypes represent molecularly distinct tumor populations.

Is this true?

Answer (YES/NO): YES